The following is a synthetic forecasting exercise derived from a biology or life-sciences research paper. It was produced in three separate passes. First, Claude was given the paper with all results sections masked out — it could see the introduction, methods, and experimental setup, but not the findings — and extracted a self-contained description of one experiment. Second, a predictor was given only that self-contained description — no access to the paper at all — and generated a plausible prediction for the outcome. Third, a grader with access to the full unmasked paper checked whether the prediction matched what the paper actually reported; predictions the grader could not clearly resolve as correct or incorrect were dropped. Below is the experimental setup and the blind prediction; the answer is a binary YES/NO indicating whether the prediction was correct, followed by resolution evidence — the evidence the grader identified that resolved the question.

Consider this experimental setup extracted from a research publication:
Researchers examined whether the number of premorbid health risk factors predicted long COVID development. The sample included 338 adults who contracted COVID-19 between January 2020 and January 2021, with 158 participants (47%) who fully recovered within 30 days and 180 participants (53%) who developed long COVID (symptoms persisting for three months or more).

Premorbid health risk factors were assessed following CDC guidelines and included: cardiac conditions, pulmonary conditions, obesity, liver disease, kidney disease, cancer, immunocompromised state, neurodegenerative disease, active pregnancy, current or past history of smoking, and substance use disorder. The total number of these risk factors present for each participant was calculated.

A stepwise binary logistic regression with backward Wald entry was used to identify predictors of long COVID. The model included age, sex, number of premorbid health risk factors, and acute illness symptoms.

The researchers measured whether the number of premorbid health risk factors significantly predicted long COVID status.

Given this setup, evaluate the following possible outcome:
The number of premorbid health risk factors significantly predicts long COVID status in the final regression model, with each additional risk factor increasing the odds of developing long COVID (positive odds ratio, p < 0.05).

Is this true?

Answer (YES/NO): NO